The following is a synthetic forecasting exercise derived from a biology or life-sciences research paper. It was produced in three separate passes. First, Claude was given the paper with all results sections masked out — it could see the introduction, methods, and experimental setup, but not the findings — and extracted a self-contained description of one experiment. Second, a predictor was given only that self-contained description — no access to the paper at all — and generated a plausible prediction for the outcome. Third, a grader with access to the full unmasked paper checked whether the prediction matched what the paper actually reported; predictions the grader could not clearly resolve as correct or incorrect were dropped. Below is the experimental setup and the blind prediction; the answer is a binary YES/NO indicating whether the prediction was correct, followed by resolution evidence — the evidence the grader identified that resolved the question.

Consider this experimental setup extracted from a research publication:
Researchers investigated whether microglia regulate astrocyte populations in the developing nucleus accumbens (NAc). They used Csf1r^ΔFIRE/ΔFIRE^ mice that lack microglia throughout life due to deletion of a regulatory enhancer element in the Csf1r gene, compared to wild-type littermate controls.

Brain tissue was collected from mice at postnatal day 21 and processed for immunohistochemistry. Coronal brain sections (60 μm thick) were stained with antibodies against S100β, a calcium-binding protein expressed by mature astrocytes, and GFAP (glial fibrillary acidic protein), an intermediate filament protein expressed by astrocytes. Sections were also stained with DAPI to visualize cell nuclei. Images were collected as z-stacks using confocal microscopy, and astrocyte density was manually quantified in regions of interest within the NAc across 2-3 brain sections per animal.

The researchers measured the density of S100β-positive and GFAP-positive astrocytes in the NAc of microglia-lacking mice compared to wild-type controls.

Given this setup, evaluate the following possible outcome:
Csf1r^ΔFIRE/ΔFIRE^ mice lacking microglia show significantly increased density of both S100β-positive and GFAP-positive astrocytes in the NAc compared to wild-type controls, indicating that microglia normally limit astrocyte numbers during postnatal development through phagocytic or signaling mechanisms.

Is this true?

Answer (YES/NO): YES